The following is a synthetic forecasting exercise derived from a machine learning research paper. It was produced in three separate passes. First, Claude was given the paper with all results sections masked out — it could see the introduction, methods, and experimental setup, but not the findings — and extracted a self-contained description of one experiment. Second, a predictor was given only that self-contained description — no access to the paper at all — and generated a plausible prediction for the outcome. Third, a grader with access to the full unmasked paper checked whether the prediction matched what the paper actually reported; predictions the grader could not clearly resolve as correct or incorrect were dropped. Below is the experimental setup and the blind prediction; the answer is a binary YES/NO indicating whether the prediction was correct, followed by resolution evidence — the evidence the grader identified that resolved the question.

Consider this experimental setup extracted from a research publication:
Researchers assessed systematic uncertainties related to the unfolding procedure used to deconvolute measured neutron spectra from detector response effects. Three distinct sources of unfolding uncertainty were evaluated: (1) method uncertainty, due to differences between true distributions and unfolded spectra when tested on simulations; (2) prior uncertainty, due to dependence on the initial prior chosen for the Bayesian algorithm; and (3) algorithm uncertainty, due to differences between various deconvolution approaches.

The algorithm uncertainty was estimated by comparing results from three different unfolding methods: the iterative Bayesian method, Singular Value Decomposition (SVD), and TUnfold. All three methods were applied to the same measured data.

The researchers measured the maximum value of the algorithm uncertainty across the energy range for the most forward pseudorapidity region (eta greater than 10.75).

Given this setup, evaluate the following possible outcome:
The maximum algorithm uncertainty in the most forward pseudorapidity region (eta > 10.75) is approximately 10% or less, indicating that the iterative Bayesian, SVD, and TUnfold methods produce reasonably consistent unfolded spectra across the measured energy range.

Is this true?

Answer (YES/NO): NO